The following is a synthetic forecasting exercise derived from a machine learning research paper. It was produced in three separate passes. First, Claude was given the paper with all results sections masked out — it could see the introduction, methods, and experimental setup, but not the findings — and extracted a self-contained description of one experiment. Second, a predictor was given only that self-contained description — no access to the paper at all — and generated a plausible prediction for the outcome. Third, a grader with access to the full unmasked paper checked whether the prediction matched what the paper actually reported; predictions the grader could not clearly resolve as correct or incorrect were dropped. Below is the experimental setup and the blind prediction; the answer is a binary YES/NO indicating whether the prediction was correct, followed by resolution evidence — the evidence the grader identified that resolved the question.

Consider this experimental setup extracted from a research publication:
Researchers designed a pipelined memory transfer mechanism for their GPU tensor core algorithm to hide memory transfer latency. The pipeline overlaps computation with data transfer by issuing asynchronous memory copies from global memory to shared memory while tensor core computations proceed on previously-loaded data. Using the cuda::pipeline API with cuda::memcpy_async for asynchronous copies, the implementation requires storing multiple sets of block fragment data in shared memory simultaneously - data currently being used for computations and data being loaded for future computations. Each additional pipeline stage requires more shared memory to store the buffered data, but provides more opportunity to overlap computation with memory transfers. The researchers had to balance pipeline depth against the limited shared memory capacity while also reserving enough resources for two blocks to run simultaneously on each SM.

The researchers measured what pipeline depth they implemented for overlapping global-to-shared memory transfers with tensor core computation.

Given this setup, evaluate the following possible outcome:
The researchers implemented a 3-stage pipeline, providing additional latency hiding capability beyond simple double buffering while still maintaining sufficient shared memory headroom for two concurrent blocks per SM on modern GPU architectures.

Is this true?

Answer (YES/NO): NO